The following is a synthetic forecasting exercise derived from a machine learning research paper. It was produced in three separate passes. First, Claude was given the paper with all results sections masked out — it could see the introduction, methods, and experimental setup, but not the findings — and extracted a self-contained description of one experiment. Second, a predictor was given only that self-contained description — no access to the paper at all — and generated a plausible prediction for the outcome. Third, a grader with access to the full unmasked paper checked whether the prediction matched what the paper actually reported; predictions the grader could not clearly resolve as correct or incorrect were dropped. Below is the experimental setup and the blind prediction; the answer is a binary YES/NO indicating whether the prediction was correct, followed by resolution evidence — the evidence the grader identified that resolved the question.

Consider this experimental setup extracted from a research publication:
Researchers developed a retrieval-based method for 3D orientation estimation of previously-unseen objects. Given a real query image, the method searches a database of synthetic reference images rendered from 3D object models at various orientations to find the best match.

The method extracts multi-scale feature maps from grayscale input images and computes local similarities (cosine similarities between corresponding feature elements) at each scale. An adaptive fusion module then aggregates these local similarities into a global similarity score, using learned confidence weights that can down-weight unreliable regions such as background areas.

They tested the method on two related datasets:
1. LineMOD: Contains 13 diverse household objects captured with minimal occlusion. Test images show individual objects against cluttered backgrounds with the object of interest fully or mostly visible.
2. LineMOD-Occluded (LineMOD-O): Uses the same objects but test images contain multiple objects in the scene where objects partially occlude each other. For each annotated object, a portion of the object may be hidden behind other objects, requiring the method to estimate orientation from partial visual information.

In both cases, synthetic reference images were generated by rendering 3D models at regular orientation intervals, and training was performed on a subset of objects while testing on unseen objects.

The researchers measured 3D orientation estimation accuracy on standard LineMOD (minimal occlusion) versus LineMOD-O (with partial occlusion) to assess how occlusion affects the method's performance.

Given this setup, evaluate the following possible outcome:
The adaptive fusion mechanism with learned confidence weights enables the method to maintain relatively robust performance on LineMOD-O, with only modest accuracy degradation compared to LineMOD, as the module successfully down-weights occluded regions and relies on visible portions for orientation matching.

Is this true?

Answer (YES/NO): NO